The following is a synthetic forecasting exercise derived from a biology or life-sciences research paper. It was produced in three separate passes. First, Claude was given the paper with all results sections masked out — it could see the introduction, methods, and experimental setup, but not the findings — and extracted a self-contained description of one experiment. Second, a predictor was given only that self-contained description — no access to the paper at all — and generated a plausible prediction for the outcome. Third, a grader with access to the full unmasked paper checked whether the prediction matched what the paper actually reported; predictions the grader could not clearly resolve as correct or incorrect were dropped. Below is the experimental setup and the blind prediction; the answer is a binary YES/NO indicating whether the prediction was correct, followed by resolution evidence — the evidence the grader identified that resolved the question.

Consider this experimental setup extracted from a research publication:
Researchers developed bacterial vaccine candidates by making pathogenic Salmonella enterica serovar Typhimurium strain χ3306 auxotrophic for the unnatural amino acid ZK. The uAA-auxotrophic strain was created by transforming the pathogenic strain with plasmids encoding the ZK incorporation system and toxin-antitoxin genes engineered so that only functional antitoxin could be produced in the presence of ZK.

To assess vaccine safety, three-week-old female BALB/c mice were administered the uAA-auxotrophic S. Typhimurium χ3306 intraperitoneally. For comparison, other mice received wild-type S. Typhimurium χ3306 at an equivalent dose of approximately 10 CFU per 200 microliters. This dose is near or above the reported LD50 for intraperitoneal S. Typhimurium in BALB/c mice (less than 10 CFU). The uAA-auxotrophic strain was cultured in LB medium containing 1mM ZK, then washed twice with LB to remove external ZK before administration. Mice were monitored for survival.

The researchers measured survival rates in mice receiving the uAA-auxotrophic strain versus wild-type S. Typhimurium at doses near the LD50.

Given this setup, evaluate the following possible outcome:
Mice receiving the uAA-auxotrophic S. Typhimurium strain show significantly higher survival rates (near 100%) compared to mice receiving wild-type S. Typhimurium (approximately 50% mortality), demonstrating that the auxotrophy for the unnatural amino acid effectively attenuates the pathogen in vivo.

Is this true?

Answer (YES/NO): NO